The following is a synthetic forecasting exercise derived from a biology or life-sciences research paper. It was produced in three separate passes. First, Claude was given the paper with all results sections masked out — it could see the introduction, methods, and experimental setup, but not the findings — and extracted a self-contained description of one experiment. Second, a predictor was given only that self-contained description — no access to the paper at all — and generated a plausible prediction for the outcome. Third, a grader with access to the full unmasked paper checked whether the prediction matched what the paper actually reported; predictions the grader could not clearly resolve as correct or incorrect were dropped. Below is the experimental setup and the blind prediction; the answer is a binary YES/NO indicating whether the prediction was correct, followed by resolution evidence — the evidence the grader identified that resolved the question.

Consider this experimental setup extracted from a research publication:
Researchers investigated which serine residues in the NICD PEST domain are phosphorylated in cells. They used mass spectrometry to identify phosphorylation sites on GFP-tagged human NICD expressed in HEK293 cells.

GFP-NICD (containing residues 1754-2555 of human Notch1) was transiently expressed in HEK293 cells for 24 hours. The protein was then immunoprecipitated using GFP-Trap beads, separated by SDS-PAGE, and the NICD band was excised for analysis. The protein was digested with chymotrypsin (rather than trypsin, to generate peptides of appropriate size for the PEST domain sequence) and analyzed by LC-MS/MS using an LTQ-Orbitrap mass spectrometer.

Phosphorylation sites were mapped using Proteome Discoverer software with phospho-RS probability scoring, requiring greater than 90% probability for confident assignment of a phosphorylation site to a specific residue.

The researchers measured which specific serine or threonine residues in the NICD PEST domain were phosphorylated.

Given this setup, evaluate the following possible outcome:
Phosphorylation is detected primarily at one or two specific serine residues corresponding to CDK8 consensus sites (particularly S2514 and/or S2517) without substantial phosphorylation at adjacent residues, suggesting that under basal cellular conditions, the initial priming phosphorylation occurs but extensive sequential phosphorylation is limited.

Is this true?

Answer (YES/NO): NO